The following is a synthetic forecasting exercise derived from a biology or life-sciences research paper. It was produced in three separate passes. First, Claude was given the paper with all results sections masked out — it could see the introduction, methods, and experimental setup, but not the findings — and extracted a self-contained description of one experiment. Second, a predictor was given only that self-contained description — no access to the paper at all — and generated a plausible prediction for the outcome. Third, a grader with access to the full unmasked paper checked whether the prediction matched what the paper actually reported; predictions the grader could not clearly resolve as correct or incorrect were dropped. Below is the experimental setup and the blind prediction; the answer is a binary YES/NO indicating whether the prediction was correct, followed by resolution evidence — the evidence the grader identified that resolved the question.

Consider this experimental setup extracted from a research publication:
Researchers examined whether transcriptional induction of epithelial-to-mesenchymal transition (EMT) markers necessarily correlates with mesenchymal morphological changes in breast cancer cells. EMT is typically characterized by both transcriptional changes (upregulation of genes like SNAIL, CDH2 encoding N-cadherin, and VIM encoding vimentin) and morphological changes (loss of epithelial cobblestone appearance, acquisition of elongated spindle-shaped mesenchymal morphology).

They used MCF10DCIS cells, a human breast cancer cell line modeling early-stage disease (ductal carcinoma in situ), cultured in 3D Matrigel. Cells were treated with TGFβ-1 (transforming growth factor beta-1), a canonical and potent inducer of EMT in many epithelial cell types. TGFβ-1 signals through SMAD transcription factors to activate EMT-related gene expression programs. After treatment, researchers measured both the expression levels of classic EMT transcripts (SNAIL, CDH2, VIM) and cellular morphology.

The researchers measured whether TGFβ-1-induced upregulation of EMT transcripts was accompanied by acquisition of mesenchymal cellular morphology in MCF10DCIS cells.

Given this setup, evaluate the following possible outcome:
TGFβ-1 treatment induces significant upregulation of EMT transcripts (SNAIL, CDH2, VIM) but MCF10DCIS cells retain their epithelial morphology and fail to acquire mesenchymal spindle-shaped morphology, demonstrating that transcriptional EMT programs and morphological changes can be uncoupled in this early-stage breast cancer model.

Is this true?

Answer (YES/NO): YES